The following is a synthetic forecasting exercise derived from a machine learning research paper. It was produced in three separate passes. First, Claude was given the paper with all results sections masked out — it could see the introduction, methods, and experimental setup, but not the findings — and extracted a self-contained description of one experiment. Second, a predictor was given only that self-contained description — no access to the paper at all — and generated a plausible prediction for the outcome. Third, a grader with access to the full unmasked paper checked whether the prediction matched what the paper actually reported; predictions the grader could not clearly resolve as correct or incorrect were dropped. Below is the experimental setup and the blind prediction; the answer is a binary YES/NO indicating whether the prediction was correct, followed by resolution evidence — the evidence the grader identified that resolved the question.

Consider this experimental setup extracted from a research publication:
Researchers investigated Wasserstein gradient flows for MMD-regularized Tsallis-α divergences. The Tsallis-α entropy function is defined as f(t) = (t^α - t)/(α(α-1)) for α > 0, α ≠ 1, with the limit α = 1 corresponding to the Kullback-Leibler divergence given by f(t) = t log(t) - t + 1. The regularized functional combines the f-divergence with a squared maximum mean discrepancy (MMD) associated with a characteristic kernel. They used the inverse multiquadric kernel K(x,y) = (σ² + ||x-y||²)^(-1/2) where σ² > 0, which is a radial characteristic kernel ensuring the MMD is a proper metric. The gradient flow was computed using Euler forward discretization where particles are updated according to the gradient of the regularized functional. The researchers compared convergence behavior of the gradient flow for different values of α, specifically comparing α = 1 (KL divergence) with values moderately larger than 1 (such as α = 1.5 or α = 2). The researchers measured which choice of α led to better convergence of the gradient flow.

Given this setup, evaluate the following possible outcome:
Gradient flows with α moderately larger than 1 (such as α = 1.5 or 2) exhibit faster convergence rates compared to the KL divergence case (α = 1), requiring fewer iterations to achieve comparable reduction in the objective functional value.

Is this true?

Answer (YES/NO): YES